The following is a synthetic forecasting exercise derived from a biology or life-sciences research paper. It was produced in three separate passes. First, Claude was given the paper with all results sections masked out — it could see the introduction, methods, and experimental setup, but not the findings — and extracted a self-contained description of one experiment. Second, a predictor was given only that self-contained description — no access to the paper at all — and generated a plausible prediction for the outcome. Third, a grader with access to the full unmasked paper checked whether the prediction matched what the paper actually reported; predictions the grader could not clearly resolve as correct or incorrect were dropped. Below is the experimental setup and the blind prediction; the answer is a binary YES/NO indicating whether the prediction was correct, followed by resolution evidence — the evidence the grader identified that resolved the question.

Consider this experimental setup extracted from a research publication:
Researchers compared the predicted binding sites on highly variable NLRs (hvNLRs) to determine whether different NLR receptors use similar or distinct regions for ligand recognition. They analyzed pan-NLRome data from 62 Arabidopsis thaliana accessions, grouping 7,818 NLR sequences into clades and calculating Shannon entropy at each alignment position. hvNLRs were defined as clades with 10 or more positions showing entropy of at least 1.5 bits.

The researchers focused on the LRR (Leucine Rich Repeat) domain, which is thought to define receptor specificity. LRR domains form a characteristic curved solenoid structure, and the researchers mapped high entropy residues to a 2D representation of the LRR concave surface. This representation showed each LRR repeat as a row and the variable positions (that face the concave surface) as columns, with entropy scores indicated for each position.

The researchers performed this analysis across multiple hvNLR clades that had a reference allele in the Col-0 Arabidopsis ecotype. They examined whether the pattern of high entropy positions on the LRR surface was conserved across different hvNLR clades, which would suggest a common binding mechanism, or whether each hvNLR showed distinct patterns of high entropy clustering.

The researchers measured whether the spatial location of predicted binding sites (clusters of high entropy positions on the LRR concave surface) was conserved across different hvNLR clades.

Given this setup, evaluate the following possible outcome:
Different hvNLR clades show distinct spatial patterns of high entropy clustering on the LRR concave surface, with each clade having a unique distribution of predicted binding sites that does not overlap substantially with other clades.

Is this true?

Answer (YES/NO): YES